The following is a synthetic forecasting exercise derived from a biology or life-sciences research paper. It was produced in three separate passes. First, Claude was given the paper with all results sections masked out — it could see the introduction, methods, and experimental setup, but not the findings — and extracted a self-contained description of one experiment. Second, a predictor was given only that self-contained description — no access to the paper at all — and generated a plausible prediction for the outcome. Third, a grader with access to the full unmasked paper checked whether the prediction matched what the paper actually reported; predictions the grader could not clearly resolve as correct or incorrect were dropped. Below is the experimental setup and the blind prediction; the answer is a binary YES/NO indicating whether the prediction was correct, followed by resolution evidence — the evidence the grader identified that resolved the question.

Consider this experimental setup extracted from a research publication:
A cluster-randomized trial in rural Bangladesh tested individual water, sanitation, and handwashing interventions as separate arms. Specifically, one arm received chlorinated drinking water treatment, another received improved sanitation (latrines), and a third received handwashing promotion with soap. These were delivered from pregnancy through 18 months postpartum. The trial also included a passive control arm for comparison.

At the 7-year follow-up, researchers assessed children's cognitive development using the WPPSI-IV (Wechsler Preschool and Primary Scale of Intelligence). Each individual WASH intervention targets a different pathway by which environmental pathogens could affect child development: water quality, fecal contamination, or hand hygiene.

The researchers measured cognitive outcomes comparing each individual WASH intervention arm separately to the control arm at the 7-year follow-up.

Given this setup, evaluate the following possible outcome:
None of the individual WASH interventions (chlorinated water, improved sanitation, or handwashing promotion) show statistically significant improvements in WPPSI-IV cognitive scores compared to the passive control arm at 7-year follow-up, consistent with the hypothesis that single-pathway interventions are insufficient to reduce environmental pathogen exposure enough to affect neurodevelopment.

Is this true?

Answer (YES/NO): NO